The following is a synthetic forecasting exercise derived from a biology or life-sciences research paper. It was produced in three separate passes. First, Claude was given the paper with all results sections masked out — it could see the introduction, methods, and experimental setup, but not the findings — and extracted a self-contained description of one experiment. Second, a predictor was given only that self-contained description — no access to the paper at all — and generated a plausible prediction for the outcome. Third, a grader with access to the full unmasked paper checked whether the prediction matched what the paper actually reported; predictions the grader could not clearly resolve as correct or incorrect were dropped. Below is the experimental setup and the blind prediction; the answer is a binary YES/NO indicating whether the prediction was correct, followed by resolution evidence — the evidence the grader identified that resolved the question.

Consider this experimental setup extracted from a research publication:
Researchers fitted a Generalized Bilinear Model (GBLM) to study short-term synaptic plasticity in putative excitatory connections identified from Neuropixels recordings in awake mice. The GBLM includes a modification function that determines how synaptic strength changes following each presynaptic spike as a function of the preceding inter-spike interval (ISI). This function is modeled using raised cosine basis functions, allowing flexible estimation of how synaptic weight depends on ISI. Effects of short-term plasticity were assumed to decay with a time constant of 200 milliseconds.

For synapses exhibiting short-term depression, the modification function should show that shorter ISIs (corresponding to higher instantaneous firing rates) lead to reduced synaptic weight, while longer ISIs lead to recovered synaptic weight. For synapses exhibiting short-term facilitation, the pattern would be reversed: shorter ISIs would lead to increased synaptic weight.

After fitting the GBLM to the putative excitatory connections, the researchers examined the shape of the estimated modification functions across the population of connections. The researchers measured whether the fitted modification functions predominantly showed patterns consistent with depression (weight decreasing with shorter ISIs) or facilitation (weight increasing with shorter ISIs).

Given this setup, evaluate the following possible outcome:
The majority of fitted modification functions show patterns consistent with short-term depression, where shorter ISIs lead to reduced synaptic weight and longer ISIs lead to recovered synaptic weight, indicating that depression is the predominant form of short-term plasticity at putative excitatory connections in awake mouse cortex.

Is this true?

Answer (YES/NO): NO